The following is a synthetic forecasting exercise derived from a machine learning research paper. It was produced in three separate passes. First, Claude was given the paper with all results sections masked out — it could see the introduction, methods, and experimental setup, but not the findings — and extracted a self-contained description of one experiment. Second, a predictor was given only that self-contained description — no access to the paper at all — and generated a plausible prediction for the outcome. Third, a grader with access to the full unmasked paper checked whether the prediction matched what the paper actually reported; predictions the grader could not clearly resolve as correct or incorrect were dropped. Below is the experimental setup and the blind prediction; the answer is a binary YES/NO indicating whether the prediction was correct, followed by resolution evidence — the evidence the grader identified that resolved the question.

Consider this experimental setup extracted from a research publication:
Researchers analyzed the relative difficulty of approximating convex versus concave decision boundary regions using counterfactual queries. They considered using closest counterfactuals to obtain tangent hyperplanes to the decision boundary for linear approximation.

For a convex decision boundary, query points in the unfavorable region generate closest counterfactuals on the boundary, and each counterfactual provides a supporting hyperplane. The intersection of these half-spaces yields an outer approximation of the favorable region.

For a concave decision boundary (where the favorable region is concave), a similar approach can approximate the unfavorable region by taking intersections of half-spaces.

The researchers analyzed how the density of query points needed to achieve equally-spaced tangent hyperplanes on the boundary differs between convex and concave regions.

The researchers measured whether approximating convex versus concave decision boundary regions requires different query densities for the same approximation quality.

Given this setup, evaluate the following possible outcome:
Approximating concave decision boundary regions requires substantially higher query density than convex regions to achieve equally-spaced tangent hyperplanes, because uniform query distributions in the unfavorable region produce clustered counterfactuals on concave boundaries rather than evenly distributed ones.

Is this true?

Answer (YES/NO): YES